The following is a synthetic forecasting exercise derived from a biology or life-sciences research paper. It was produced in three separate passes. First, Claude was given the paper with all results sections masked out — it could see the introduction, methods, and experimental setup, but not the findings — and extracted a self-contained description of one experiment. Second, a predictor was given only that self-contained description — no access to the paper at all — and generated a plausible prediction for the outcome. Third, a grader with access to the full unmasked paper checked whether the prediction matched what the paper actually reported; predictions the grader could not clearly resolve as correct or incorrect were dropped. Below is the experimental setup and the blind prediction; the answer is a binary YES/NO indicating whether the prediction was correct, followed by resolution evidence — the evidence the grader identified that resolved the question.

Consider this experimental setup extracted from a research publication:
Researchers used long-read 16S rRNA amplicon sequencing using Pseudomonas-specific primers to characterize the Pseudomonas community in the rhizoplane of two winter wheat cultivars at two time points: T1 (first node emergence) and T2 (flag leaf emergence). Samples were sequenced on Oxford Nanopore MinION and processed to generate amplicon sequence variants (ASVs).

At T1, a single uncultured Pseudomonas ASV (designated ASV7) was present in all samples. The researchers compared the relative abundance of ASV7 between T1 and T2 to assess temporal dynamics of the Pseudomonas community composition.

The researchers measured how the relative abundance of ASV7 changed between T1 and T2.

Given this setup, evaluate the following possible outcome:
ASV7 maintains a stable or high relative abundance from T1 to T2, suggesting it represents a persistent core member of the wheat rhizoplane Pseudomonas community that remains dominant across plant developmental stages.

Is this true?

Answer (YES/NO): NO